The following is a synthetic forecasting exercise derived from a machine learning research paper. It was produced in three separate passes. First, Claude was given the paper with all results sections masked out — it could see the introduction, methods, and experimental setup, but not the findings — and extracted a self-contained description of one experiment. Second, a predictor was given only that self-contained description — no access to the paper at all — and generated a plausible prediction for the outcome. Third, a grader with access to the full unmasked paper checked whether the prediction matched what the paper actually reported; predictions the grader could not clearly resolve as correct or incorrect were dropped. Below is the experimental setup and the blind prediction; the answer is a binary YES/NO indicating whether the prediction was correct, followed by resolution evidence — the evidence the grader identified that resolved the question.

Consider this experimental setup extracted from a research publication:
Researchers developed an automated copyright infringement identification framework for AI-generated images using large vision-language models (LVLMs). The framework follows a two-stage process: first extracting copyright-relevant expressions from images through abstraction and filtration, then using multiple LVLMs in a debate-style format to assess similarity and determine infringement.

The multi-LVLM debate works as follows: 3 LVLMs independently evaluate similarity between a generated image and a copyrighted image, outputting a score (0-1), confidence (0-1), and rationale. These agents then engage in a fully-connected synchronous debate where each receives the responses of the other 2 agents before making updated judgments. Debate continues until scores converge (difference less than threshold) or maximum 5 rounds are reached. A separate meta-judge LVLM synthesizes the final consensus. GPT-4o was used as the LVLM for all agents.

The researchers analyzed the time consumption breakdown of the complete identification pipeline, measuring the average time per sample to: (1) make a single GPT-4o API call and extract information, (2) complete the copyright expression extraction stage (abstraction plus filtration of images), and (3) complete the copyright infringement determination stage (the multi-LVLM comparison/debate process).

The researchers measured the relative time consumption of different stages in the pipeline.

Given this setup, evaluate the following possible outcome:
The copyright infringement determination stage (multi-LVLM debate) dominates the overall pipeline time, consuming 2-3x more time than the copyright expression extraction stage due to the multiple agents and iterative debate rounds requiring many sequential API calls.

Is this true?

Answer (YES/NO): NO